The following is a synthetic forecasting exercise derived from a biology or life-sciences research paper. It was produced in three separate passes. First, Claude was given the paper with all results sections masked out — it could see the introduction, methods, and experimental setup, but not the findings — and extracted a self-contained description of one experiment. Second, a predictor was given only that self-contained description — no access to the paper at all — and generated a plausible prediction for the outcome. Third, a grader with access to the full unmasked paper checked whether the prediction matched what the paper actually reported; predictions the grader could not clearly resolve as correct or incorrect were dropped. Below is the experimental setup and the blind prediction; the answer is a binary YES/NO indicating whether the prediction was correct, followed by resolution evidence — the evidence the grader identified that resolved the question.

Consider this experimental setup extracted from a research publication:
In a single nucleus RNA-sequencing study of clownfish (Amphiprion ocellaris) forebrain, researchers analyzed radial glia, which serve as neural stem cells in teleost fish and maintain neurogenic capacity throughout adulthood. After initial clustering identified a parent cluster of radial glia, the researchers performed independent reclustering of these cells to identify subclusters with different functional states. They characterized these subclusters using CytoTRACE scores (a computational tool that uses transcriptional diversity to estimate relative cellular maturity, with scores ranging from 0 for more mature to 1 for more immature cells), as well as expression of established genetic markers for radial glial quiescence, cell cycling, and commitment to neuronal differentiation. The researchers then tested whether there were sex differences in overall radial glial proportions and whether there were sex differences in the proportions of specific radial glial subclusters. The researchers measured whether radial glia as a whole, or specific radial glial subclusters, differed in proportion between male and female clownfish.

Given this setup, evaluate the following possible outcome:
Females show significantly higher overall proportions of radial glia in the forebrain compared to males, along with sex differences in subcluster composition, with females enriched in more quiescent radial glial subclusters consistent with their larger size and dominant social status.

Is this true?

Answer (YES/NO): NO